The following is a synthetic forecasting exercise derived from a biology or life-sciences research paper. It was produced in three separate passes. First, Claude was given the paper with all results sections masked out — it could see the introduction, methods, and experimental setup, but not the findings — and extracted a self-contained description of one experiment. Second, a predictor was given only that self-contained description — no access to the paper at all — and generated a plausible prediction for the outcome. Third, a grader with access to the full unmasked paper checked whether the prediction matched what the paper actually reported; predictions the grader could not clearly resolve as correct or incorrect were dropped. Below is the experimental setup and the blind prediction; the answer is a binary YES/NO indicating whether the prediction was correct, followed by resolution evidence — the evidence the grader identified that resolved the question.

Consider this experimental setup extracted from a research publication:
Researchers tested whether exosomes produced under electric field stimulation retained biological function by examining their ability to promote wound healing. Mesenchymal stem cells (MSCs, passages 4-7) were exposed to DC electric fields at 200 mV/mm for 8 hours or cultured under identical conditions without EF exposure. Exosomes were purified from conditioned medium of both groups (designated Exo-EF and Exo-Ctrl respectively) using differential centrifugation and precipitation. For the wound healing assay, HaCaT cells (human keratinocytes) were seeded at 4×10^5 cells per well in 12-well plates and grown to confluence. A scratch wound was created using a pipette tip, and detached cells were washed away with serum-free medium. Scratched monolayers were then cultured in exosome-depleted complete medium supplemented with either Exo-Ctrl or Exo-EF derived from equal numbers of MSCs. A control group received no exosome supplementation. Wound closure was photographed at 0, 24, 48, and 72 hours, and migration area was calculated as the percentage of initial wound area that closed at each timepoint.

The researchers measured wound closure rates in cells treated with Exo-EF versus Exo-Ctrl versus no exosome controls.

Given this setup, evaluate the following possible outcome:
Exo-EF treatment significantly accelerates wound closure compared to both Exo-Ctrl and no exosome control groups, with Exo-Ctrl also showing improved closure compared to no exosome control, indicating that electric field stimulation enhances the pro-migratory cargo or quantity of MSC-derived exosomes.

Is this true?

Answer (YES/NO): NO